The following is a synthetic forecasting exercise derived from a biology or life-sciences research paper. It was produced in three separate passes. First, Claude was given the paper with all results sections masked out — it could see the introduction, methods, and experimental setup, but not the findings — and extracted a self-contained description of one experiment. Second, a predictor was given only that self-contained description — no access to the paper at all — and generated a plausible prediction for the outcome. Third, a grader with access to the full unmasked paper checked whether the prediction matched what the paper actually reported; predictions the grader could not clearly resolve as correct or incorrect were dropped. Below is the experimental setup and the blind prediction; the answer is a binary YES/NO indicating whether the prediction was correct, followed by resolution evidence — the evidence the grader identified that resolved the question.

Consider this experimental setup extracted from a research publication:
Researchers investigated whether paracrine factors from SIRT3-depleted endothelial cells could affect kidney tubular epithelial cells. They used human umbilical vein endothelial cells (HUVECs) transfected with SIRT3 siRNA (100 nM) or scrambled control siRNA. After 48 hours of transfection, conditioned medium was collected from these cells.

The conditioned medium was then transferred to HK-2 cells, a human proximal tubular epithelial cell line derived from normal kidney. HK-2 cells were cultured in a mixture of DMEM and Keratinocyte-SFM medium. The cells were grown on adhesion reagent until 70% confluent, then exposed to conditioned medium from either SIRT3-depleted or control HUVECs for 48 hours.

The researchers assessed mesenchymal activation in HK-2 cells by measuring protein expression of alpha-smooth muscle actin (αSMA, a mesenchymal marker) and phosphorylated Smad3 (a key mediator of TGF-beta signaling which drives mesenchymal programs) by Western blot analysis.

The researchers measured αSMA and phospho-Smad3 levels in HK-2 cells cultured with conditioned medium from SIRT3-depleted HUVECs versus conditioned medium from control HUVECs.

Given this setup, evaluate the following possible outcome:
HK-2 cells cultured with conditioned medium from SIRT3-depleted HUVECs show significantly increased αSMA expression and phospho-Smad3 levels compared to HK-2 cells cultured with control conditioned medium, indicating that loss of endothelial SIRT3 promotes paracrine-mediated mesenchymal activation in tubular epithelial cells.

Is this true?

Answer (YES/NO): YES